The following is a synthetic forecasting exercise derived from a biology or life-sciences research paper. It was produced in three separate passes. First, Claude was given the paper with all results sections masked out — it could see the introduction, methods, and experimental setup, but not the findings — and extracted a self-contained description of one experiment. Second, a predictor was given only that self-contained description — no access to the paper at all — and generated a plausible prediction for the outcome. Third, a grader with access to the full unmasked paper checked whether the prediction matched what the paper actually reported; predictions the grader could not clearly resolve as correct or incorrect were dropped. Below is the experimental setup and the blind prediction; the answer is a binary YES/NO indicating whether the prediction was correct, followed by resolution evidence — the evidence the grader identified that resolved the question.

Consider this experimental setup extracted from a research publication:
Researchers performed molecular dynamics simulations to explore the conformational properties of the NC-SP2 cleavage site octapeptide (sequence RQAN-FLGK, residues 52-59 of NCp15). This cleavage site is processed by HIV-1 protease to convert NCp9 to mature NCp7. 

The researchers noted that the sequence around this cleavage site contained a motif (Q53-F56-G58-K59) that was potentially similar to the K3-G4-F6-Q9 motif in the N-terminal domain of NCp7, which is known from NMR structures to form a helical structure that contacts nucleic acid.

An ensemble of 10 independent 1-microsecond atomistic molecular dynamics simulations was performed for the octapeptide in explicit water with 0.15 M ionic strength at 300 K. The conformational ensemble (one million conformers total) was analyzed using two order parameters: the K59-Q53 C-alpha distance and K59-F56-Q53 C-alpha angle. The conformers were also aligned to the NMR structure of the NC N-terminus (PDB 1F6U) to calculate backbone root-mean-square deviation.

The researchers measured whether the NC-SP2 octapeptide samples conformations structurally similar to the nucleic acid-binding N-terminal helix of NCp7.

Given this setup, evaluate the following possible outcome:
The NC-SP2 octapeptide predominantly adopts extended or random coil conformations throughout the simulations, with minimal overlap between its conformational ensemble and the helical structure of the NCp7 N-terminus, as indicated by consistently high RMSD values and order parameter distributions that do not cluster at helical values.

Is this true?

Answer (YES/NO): NO